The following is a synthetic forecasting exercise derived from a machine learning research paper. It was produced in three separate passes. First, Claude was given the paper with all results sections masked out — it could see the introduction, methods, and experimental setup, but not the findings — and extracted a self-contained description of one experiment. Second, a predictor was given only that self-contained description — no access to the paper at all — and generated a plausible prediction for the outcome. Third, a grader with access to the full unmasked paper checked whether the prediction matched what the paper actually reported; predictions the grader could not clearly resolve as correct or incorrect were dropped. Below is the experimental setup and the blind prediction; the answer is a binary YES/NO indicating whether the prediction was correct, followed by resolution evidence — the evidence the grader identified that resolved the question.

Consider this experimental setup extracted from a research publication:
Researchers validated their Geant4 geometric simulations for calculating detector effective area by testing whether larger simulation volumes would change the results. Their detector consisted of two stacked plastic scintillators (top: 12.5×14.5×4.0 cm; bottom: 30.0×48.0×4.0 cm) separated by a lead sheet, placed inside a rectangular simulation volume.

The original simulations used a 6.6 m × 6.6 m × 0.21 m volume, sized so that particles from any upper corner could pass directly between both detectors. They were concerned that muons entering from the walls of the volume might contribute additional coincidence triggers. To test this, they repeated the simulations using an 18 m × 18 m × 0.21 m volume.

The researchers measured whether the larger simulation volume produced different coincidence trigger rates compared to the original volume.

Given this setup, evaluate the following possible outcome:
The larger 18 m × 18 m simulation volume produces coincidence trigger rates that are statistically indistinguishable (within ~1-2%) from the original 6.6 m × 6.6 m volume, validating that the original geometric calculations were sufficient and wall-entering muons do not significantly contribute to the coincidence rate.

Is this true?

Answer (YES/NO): YES